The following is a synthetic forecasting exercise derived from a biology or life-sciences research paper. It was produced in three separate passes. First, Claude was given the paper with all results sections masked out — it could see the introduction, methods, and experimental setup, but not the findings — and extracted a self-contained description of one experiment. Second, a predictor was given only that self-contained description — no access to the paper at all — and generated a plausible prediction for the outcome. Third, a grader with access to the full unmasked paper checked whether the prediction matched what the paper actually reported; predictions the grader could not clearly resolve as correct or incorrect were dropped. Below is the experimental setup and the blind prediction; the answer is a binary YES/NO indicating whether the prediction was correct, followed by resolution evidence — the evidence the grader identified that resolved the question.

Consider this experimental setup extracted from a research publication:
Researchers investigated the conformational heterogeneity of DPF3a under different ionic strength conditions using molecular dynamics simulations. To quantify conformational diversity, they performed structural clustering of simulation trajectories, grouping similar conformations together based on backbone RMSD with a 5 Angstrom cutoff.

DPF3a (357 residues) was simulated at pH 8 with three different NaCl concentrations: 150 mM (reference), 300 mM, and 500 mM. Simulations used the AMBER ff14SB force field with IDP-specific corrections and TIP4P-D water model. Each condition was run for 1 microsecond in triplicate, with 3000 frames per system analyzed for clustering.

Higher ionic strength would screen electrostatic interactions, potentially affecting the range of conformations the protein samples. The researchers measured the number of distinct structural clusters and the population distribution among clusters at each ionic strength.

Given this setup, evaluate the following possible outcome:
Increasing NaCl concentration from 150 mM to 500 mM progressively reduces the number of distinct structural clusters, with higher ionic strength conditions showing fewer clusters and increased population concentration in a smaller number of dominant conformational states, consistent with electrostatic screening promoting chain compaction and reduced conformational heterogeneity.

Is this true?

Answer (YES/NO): NO